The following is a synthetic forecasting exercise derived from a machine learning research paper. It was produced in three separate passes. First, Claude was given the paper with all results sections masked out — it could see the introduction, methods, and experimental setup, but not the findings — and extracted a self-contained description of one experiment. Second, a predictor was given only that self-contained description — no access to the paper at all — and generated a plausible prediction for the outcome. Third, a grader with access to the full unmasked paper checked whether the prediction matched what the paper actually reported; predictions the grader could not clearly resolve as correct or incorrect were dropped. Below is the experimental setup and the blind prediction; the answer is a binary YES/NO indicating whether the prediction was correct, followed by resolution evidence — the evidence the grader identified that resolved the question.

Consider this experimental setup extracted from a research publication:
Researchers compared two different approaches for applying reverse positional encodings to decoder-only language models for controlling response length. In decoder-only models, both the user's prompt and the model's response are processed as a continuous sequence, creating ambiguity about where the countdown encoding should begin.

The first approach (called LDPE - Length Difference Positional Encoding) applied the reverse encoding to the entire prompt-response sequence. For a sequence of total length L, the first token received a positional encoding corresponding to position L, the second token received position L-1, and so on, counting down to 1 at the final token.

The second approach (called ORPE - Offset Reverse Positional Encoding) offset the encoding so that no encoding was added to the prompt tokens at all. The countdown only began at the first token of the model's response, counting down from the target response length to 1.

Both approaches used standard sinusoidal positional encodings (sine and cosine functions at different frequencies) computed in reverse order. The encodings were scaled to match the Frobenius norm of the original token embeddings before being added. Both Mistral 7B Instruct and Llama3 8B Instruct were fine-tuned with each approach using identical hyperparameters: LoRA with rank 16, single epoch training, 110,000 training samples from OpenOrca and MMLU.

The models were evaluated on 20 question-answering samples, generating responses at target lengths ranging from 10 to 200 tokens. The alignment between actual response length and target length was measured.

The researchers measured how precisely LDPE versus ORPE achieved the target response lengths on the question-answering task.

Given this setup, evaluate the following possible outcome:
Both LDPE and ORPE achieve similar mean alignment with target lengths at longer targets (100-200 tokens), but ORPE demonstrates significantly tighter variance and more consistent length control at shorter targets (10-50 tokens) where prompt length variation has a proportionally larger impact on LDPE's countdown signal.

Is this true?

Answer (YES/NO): NO